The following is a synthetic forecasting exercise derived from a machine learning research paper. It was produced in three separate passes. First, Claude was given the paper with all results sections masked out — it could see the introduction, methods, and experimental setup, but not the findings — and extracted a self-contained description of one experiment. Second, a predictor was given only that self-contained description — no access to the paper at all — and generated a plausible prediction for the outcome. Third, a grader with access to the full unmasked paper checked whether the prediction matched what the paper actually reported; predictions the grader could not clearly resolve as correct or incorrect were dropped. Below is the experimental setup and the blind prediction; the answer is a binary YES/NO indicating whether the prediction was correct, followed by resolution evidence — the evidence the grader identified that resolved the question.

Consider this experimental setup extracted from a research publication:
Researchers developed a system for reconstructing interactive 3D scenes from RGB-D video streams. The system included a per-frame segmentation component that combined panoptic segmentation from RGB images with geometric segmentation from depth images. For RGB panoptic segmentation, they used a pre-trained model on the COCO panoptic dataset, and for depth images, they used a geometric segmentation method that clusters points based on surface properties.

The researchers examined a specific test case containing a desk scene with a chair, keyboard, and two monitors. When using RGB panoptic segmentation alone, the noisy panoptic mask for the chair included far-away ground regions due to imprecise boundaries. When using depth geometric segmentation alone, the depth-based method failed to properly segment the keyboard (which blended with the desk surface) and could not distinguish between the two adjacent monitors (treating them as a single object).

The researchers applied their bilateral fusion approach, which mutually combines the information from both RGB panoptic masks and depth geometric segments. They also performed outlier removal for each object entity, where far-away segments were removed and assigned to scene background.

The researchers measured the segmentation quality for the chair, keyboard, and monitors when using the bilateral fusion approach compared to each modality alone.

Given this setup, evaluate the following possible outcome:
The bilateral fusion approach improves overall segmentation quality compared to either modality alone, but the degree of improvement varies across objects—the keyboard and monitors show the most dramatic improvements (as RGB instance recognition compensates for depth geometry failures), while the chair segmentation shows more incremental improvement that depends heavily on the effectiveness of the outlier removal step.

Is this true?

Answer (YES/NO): NO